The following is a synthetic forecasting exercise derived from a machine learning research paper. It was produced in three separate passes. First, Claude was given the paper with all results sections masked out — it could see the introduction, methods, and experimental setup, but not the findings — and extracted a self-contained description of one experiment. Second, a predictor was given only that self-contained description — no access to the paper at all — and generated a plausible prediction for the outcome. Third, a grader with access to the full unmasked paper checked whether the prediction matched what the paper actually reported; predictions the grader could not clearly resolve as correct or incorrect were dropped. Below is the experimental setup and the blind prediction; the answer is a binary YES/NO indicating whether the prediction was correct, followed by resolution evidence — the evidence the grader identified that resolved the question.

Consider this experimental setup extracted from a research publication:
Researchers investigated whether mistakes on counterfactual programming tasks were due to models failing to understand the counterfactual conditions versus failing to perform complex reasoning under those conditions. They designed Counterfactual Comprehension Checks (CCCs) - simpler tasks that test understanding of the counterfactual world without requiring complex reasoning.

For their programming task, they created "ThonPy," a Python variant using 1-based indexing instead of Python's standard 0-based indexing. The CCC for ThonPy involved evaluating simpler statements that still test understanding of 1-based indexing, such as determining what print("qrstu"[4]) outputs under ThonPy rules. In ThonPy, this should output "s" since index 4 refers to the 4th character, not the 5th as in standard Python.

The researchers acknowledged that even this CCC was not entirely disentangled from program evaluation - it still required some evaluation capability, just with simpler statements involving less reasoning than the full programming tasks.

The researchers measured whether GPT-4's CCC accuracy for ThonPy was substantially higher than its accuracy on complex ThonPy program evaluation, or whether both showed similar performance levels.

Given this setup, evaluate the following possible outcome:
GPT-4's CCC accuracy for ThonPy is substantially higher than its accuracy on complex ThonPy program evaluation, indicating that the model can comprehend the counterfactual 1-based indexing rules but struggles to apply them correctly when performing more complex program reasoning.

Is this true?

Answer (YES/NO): NO